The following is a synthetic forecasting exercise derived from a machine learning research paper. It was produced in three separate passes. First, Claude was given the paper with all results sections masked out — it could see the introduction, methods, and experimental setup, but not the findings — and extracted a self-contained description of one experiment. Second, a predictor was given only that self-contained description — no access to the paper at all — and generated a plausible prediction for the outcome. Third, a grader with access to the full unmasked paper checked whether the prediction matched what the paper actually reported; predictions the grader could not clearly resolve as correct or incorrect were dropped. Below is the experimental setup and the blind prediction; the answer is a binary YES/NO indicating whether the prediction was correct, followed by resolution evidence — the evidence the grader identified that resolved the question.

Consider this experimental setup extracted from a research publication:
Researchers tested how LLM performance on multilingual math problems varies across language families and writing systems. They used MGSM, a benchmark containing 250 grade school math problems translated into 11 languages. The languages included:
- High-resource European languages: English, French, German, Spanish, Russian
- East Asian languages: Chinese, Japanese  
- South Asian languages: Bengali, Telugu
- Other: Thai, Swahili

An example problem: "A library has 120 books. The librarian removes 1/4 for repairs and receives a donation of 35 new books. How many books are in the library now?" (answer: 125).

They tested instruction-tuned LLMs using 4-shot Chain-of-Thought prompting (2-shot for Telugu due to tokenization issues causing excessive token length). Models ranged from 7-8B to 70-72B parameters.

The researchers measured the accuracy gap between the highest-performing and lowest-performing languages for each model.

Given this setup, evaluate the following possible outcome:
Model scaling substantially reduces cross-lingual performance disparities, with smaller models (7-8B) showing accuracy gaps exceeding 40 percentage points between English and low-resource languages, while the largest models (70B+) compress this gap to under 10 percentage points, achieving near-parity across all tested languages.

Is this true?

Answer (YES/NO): NO